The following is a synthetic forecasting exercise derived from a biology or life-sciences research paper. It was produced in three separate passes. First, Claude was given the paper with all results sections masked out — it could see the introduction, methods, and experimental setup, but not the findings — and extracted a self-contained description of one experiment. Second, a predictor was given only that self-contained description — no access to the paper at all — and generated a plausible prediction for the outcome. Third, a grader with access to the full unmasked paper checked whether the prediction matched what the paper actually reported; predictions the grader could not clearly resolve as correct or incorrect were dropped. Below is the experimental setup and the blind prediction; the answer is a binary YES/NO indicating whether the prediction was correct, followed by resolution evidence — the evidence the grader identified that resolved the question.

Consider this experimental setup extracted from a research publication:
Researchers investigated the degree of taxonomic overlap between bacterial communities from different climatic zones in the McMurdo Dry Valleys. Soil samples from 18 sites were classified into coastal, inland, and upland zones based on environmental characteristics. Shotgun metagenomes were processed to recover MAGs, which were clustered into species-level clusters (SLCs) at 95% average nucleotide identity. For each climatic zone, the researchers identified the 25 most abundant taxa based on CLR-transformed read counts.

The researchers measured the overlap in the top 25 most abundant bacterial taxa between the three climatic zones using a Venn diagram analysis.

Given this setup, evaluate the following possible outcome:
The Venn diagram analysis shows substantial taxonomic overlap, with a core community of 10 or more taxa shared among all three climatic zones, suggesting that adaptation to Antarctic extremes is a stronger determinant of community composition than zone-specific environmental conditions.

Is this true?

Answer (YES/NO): NO